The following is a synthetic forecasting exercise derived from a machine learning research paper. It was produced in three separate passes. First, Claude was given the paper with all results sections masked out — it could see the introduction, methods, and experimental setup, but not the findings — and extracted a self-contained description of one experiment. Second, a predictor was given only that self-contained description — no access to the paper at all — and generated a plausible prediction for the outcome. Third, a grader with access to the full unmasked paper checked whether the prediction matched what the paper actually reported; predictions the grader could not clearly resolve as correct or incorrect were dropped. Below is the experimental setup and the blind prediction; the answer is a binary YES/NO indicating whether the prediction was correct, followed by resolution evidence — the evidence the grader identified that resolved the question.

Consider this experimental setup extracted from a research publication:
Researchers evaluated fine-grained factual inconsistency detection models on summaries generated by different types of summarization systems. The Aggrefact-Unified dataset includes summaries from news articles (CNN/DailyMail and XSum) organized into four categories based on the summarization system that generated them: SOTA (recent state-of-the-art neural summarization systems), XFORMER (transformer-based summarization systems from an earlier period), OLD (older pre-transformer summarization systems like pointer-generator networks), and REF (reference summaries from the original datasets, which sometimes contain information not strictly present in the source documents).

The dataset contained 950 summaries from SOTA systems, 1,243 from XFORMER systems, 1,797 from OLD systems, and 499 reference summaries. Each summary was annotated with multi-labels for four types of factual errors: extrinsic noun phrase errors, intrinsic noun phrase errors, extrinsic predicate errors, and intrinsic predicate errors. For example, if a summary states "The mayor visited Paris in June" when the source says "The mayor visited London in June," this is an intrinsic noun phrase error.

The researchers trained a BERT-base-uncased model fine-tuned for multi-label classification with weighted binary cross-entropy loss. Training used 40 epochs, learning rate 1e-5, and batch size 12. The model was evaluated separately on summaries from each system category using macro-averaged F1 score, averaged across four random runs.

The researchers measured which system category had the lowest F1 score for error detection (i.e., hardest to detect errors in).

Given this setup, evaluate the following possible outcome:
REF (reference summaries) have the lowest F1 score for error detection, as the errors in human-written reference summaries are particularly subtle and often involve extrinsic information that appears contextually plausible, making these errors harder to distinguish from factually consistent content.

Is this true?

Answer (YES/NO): NO